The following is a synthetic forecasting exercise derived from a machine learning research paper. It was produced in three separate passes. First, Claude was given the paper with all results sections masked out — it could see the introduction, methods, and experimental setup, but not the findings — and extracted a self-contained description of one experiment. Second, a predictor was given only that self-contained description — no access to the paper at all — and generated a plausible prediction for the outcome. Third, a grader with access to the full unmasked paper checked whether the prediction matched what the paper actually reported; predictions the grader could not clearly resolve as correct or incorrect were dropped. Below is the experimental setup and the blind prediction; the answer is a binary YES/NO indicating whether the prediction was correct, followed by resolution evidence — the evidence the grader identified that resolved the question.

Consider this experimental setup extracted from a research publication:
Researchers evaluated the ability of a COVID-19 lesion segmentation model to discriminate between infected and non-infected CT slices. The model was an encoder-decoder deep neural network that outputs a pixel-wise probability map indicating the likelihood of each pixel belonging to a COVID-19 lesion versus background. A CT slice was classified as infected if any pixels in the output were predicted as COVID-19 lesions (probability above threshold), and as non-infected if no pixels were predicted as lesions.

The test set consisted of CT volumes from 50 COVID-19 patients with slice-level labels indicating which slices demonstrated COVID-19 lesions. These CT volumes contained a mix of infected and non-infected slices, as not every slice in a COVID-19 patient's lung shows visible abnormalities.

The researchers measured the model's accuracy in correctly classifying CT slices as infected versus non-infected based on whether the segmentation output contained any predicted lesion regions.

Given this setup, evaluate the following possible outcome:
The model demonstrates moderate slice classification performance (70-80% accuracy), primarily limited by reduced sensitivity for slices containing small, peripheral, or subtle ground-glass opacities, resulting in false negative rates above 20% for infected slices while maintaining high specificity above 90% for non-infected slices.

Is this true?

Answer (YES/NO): NO